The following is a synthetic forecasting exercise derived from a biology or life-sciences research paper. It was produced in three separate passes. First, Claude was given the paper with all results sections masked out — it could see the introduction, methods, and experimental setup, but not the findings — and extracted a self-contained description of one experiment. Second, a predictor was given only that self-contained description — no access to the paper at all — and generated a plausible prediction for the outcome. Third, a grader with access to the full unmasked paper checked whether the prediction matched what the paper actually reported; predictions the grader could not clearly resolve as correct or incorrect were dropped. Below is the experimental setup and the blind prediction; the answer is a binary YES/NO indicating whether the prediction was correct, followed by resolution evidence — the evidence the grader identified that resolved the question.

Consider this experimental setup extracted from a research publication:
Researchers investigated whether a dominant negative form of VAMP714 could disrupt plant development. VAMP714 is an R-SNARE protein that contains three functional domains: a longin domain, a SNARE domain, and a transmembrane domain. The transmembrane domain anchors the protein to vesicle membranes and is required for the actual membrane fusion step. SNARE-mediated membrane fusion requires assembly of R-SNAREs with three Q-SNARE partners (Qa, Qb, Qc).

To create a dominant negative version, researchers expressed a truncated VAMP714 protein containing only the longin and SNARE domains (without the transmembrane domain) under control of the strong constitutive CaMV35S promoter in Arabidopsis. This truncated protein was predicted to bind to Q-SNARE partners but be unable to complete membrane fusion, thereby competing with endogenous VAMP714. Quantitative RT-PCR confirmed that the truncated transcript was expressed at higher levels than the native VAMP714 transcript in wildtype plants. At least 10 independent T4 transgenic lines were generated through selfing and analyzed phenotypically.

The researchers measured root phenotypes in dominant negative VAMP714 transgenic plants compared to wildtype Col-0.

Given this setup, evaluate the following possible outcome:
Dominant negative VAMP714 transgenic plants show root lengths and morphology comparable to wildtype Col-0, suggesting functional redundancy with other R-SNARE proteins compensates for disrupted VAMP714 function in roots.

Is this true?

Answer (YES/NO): NO